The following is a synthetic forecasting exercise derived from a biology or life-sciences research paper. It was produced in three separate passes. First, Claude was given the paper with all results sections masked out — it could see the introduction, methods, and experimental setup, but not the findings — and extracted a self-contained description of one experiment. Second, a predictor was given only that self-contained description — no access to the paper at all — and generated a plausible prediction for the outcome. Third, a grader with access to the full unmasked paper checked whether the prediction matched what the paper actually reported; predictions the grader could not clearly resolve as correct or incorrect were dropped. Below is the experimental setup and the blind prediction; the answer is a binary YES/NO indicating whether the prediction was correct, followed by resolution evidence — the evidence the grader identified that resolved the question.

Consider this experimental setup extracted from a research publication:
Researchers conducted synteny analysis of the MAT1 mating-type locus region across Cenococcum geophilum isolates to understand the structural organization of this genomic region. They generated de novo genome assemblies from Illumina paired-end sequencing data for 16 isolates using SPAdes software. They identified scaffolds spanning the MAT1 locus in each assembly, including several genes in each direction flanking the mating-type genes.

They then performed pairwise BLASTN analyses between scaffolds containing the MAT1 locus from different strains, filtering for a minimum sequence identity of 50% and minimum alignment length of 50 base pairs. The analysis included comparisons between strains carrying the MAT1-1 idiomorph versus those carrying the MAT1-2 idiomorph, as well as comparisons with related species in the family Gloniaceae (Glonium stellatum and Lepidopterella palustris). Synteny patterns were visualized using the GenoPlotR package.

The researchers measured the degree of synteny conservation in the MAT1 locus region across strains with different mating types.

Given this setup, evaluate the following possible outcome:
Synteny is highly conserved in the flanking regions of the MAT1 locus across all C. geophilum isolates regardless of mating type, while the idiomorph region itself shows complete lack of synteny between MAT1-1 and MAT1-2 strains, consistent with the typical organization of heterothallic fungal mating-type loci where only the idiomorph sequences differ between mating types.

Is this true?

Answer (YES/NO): NO